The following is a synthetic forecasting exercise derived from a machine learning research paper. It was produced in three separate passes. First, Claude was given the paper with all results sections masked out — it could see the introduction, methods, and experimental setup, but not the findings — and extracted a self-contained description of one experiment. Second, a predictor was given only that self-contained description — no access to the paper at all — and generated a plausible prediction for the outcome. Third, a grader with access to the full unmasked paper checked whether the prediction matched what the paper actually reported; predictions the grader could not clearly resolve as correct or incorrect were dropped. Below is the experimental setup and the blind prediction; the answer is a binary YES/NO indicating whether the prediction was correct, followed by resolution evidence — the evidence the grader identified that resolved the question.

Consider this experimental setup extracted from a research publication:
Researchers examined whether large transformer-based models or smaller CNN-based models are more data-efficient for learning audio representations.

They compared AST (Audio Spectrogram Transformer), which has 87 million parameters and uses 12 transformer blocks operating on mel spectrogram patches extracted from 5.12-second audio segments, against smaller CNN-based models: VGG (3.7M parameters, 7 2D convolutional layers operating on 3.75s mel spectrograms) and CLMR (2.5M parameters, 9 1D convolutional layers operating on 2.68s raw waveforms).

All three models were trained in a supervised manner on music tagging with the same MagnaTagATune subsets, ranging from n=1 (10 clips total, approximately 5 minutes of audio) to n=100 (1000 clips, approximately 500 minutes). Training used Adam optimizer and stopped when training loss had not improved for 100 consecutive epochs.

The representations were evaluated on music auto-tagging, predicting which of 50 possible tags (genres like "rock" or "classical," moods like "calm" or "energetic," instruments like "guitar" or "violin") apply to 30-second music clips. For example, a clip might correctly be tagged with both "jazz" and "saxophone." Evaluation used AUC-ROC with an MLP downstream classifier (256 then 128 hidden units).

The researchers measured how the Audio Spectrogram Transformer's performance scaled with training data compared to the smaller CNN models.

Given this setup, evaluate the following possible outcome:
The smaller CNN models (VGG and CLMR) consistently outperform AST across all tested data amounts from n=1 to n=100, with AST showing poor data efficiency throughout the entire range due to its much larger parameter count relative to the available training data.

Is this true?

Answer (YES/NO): NO